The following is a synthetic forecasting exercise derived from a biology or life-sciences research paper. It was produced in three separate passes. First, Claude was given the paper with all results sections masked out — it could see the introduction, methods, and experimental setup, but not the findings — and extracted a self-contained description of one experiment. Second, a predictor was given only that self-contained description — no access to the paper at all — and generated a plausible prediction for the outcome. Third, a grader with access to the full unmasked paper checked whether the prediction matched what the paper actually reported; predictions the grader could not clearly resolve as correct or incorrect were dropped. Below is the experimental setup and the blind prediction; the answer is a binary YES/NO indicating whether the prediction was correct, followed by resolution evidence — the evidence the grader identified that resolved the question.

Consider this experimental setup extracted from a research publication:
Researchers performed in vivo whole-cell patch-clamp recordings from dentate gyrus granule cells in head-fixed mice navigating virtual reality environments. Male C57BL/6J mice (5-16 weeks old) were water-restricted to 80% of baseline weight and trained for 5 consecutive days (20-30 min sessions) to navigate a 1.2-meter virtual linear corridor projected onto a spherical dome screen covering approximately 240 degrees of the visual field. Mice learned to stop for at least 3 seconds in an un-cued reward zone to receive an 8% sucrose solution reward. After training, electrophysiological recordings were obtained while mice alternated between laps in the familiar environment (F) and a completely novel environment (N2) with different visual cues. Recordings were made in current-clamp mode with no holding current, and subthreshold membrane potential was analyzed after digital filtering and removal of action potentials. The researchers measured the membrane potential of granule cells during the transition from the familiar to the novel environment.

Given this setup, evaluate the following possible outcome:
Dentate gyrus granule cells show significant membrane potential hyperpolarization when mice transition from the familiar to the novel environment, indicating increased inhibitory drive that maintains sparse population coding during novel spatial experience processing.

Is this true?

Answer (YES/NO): NO